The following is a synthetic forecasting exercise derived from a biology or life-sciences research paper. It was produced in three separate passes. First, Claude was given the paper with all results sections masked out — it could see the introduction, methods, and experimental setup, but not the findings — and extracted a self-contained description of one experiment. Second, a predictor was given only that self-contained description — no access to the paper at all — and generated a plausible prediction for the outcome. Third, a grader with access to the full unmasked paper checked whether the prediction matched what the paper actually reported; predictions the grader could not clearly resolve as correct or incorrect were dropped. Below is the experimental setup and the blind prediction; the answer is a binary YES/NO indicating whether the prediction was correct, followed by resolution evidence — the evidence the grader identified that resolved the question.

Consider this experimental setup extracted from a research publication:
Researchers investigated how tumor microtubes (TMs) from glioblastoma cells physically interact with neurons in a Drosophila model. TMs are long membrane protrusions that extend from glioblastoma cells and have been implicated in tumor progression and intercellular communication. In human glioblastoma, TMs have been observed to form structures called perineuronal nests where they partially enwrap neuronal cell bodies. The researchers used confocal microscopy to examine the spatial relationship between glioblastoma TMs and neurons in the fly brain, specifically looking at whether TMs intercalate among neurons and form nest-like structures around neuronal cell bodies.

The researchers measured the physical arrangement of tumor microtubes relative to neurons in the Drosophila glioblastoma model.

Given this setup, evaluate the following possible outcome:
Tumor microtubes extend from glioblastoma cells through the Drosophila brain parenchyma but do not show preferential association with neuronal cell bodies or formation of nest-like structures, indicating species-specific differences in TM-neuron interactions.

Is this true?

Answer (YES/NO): NO